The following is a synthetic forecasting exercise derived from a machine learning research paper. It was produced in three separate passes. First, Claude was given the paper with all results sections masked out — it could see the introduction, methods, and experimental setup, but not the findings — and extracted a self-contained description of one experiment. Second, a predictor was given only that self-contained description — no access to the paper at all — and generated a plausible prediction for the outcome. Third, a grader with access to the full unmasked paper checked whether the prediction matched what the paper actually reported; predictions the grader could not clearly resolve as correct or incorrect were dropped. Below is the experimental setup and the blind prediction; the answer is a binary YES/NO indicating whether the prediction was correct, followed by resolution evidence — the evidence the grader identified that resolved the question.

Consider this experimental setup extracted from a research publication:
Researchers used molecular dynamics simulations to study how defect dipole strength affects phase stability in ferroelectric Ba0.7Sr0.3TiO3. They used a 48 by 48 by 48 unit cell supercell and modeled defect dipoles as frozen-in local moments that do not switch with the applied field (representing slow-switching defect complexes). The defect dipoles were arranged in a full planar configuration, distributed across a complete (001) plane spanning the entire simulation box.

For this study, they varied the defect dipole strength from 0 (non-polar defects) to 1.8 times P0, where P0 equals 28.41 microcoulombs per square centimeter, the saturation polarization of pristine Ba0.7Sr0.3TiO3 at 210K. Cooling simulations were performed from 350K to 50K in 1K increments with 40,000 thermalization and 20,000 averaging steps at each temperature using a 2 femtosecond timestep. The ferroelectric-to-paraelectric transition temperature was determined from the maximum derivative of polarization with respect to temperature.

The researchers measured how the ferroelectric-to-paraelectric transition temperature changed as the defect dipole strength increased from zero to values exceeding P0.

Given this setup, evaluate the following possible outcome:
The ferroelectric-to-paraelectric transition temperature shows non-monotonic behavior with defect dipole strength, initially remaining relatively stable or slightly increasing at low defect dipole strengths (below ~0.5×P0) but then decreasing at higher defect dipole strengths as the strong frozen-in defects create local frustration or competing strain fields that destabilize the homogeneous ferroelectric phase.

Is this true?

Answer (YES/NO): NO